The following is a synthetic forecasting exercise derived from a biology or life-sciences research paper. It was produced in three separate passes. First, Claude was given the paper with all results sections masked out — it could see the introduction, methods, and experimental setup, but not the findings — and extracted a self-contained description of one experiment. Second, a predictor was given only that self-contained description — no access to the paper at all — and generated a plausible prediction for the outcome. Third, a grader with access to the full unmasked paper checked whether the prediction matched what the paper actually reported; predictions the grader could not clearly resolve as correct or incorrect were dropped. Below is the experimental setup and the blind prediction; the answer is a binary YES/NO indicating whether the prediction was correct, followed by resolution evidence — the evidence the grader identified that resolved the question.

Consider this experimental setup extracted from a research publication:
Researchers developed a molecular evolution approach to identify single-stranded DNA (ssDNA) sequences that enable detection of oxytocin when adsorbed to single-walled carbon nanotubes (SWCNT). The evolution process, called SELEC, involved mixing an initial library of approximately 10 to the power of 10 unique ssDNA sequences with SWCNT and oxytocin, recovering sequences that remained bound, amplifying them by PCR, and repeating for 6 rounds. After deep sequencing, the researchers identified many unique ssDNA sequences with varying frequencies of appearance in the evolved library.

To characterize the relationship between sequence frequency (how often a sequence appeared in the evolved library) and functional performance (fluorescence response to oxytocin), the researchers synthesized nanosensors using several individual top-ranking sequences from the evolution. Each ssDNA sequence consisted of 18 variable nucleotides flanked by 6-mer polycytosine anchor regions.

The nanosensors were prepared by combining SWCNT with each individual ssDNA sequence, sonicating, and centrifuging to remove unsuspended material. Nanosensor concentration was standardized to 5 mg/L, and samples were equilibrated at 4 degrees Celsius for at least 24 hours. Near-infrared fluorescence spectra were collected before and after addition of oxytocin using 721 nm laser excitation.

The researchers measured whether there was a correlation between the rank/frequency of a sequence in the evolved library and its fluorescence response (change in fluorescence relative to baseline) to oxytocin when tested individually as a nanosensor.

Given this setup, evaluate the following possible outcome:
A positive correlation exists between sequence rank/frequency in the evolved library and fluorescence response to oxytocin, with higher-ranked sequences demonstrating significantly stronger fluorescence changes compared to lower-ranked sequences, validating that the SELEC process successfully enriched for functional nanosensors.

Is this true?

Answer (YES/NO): NO